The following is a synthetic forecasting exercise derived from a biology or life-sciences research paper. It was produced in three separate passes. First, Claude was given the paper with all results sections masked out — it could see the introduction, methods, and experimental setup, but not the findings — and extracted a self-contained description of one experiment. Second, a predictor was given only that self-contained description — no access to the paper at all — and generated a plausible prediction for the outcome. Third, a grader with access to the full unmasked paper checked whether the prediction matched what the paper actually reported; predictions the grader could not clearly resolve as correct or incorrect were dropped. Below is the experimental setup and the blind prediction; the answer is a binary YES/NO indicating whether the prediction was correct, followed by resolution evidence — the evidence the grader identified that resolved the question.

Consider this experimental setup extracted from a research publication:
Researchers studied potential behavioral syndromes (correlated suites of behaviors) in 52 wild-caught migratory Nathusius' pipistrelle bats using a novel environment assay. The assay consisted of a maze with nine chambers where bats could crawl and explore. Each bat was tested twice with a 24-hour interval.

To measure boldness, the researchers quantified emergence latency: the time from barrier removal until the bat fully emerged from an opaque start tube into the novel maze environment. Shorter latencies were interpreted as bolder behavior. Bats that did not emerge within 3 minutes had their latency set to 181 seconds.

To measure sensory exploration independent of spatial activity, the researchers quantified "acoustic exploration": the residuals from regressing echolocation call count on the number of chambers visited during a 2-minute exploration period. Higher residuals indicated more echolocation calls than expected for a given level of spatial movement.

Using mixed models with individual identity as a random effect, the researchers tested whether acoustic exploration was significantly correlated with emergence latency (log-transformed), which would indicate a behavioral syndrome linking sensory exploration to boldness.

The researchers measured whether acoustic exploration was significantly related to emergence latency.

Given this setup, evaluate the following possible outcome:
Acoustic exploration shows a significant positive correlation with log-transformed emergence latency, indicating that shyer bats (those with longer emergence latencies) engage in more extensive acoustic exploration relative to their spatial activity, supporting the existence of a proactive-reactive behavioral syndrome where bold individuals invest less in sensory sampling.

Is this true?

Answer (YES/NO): NO